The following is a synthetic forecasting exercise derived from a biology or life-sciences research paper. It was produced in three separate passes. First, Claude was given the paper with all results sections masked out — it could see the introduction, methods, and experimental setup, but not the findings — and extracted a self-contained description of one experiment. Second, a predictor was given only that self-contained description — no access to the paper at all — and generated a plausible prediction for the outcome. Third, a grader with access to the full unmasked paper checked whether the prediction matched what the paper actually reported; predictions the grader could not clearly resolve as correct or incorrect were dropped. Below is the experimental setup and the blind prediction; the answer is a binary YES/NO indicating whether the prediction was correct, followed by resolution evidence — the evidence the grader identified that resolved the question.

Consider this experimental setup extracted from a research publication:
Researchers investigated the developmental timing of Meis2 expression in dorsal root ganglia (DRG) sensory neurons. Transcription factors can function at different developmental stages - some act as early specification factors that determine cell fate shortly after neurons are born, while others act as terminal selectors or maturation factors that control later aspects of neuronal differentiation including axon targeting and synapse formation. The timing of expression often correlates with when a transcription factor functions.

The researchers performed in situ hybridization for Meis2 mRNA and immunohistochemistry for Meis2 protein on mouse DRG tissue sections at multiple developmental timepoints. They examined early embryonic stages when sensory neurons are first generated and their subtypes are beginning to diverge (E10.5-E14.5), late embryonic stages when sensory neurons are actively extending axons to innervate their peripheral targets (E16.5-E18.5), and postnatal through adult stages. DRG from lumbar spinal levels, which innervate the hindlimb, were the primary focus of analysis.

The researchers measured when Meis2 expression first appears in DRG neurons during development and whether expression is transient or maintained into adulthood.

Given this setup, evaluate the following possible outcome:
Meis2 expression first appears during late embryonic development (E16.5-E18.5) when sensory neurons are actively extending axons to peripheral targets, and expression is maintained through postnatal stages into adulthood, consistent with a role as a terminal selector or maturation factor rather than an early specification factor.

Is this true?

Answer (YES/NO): NO